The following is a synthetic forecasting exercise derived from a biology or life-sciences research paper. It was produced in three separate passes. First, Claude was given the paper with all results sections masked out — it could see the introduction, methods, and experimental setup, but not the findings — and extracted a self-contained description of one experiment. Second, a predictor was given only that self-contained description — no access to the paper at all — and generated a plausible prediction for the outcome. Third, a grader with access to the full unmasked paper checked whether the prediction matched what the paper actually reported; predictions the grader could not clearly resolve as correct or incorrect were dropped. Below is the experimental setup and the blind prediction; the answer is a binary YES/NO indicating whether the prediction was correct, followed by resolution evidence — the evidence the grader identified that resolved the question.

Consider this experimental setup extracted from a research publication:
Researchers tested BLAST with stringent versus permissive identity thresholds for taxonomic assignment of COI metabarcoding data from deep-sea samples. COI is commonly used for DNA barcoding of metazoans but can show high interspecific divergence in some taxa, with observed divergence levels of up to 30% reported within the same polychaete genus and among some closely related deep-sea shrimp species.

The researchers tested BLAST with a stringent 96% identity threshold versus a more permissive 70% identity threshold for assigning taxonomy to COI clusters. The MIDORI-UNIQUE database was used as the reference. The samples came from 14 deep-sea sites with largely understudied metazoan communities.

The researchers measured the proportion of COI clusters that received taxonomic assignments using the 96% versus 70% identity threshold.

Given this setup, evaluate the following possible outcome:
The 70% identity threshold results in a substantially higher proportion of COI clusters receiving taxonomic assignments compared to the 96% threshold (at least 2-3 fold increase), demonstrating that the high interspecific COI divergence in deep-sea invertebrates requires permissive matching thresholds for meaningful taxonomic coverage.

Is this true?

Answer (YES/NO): YES